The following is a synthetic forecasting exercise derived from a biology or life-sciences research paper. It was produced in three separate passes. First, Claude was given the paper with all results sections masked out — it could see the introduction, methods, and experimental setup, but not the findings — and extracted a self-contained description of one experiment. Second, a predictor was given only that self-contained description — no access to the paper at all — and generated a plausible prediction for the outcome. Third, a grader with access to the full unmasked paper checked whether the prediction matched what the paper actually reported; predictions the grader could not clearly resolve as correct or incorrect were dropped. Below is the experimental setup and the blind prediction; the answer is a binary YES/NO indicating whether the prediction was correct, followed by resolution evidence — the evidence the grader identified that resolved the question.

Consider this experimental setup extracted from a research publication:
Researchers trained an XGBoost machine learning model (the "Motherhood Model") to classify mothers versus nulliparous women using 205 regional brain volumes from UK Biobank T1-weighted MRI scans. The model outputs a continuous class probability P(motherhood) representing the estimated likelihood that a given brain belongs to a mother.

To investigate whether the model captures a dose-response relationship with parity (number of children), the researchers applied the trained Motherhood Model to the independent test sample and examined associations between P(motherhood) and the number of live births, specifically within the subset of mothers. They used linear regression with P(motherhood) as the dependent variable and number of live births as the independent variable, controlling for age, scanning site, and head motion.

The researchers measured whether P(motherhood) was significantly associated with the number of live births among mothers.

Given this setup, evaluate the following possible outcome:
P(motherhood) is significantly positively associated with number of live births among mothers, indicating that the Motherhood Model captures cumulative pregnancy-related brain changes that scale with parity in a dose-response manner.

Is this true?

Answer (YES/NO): YES